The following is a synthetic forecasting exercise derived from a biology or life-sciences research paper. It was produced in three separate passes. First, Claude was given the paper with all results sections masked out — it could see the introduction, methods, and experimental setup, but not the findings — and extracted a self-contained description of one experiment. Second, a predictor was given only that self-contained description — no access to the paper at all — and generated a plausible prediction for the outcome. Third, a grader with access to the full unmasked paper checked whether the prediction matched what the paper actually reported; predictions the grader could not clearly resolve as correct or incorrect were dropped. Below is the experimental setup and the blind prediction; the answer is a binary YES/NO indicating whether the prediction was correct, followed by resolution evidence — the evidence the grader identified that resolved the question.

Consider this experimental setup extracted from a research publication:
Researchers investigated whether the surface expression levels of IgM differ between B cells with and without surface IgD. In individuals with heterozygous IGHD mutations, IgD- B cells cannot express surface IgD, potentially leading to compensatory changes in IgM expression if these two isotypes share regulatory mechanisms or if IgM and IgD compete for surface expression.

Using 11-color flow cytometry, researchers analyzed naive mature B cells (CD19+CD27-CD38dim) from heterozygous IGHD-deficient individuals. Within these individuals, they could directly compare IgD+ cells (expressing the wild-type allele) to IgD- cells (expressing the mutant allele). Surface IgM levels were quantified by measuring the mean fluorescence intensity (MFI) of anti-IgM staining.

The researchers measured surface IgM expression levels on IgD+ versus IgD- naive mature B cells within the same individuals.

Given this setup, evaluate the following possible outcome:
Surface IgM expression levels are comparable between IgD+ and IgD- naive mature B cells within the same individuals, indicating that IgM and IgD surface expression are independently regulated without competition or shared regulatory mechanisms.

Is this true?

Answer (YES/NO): YES